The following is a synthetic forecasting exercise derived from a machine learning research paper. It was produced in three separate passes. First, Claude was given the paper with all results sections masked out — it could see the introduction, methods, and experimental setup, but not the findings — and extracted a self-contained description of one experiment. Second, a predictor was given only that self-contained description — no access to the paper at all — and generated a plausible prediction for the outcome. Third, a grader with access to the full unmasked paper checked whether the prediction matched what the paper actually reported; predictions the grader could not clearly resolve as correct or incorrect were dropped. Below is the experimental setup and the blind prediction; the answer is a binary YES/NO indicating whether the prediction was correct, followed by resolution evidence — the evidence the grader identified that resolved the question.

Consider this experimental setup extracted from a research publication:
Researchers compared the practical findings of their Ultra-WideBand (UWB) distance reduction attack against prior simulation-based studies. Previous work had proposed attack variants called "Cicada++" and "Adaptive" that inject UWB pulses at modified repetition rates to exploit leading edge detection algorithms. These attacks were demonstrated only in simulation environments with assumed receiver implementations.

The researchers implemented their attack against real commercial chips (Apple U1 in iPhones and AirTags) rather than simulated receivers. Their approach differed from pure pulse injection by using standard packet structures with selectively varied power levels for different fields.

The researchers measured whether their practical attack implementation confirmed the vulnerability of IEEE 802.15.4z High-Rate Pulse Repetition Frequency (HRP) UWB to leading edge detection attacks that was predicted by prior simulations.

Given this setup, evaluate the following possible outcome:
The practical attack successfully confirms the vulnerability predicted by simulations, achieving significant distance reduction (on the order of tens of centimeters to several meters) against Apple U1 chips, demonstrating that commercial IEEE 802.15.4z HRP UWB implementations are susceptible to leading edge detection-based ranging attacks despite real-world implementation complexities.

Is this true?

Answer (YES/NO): YES